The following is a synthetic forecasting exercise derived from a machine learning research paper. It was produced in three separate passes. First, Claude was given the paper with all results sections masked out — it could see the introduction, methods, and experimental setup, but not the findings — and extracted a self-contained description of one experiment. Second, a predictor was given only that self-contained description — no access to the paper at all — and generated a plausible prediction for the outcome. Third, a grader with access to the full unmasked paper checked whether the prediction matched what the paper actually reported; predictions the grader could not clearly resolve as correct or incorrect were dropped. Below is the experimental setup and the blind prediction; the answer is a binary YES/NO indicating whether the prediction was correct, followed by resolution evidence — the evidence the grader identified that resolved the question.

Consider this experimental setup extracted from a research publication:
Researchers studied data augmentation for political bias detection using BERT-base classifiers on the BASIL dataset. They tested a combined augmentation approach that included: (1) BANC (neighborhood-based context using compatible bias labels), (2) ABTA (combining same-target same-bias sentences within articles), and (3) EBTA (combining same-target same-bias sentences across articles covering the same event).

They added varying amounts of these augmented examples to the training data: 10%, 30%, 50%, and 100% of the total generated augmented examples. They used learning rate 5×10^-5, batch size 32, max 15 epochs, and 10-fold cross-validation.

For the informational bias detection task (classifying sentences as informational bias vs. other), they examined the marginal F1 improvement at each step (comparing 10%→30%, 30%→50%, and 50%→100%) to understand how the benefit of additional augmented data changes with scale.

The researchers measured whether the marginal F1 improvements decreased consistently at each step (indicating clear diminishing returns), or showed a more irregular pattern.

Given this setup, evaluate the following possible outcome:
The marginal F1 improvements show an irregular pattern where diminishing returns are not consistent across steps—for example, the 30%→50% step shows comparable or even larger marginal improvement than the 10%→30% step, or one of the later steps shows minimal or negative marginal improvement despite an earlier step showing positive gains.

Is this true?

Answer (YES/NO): YES